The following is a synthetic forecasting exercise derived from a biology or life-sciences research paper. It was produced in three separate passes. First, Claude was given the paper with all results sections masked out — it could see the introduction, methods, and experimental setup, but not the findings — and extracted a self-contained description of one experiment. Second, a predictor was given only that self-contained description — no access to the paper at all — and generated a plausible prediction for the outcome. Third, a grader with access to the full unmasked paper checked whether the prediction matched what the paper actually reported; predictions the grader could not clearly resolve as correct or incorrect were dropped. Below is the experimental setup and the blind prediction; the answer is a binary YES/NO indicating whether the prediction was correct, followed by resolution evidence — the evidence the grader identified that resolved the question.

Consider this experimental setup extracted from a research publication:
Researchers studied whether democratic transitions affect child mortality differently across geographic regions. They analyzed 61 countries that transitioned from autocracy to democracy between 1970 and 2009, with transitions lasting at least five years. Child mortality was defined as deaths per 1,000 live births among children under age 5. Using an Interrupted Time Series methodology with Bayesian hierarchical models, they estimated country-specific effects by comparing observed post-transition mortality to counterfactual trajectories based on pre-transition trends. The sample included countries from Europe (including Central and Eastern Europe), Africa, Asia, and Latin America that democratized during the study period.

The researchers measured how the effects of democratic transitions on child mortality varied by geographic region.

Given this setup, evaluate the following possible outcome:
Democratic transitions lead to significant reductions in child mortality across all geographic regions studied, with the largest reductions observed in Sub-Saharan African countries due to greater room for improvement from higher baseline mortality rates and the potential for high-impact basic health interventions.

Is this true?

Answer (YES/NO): NO